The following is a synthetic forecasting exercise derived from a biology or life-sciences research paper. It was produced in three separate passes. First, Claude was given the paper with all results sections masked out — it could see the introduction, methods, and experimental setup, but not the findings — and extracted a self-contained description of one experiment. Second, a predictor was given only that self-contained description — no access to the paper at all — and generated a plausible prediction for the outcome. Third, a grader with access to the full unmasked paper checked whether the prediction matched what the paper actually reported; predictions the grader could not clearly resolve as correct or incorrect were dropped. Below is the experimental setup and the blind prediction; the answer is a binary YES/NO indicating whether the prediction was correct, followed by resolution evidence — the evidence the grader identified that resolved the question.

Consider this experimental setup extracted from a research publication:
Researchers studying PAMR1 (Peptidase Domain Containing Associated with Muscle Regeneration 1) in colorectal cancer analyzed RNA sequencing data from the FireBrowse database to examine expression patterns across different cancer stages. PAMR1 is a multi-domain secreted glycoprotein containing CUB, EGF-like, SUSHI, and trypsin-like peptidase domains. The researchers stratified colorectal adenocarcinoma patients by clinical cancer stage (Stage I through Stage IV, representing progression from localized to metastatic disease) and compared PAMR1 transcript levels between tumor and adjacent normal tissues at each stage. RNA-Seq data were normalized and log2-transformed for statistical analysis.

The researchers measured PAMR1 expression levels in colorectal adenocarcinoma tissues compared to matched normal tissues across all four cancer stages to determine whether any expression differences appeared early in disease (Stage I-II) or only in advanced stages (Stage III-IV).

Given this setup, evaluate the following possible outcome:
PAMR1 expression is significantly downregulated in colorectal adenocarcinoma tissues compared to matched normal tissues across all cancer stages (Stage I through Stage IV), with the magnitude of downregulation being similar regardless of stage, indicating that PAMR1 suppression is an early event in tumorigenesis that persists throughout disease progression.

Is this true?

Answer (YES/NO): YES